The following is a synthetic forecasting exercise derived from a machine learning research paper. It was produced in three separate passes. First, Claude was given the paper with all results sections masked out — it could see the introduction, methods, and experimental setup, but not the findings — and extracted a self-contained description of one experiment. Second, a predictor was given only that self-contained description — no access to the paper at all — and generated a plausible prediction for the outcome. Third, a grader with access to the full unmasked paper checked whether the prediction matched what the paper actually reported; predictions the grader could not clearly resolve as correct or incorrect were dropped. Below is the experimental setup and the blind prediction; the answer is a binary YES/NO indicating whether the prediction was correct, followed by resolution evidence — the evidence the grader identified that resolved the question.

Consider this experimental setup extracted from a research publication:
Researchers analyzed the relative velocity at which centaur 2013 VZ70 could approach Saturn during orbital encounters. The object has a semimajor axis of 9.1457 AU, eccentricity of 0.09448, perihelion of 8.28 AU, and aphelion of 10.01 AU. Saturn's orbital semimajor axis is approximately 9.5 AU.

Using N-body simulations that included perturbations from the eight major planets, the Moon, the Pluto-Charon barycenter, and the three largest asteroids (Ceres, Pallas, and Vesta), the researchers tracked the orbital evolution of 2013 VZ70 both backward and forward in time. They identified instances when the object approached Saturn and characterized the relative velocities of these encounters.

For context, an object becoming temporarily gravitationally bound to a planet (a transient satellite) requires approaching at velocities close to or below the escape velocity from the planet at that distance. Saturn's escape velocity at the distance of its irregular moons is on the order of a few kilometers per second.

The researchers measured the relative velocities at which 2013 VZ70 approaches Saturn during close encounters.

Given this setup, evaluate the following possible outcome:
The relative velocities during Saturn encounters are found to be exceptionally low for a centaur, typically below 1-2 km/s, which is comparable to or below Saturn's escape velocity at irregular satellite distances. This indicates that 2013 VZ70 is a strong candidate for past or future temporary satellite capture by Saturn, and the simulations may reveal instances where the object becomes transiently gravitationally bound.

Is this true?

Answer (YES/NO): YES